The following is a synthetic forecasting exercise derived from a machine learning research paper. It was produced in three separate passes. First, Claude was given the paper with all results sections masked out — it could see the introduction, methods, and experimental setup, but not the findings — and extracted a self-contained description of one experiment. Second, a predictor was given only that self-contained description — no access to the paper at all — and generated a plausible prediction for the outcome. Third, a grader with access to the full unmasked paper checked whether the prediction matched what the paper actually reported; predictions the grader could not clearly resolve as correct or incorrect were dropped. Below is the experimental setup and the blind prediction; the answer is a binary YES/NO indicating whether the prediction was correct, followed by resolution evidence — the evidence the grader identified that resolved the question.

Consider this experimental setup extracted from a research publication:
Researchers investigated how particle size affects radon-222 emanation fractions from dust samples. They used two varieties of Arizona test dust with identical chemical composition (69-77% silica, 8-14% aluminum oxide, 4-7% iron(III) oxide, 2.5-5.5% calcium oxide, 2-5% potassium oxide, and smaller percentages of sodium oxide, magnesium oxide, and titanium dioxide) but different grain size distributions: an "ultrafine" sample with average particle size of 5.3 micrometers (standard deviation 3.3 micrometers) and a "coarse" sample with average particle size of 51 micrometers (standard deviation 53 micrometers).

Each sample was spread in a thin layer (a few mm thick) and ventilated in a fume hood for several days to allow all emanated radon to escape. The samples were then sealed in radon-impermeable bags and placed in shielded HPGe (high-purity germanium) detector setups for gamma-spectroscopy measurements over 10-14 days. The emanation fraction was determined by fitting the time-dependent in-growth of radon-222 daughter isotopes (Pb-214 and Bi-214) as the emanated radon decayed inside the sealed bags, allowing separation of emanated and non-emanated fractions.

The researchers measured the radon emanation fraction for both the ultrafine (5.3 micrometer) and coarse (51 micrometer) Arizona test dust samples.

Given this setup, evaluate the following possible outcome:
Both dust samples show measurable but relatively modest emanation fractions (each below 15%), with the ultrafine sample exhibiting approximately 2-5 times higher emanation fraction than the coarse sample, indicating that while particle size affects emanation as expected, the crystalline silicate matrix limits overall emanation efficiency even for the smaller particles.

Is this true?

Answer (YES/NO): NO